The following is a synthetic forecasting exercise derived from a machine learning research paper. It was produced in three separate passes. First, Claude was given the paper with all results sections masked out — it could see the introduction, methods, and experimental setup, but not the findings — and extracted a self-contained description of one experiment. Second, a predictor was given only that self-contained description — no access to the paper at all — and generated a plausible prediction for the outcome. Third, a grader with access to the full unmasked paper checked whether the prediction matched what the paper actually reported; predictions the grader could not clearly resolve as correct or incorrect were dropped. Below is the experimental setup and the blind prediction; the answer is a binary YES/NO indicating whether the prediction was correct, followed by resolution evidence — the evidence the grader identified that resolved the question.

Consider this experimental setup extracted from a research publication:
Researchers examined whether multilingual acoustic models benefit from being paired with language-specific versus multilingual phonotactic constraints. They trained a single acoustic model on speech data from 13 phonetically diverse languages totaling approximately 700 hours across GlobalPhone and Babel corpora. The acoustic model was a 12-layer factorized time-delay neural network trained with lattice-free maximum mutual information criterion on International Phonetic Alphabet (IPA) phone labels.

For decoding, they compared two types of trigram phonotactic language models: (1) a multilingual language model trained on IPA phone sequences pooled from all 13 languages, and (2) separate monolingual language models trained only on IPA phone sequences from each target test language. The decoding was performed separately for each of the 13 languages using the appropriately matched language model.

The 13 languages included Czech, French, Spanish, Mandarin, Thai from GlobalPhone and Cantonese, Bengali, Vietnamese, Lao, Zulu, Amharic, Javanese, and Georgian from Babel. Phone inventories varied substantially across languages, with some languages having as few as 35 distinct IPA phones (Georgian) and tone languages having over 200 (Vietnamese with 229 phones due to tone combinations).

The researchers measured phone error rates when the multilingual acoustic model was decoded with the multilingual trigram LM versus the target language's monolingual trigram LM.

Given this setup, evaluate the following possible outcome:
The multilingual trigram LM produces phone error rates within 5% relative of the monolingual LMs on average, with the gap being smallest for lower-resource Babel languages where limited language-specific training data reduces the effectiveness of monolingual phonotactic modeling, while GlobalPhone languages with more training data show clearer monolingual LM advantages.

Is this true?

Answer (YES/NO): NO